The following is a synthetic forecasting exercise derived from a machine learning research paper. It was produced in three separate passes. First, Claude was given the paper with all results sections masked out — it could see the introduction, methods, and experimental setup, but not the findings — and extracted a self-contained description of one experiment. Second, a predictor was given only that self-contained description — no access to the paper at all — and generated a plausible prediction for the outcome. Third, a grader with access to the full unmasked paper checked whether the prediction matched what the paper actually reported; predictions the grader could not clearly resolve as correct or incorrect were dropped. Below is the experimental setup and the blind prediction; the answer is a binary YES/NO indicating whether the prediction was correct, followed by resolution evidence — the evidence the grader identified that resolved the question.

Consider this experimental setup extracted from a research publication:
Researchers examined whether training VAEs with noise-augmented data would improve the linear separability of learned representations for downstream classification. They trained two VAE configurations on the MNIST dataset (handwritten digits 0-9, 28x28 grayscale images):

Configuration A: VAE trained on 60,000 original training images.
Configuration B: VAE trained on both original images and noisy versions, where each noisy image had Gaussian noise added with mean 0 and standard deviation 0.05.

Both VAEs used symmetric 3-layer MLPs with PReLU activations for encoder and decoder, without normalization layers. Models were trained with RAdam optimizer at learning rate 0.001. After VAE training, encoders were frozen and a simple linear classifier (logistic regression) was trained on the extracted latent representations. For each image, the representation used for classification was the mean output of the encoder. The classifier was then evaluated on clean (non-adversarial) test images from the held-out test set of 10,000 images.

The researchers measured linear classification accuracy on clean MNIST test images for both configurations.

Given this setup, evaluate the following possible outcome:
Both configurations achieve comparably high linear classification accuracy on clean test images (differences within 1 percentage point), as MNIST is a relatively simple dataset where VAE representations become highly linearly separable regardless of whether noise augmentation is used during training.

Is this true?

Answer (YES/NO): YES